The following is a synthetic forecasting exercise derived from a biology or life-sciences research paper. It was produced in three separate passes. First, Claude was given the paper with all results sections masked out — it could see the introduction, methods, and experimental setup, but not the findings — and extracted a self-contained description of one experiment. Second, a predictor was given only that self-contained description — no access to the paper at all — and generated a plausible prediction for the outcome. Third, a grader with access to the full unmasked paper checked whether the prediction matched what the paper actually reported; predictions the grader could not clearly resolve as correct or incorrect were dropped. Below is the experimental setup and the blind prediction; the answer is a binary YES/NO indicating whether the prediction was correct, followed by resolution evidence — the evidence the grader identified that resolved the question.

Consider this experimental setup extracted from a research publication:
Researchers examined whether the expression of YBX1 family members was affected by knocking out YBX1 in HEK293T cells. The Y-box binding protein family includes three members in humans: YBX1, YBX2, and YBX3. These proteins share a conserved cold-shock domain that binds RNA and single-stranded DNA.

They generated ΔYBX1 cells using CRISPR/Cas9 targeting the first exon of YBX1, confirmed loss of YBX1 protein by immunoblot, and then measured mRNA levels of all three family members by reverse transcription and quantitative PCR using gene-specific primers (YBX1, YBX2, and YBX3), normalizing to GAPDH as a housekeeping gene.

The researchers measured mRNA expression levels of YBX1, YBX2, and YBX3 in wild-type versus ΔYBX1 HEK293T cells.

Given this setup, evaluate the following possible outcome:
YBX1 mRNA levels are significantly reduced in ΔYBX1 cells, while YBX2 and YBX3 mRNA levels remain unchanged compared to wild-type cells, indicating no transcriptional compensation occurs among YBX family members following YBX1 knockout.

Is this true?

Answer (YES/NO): NO